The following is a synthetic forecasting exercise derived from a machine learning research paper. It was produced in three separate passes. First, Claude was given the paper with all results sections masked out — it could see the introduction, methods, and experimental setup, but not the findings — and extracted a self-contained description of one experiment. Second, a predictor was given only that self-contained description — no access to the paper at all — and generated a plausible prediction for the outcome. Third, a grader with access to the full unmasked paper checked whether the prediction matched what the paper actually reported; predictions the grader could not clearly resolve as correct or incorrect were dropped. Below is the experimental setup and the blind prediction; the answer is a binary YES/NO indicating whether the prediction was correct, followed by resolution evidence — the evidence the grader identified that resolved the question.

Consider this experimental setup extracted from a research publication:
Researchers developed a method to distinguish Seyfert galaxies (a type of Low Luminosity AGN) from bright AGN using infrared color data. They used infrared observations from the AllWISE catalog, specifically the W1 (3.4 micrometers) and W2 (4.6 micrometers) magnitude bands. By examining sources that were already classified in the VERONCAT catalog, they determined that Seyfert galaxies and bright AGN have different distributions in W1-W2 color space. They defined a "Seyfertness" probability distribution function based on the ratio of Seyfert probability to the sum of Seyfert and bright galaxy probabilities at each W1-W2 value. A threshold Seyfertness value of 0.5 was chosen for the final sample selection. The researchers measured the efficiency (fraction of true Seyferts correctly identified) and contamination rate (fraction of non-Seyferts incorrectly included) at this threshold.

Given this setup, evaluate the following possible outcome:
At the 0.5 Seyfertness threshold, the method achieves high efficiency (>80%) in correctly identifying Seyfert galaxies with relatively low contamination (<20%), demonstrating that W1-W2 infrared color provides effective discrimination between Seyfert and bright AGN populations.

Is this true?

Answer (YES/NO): NO